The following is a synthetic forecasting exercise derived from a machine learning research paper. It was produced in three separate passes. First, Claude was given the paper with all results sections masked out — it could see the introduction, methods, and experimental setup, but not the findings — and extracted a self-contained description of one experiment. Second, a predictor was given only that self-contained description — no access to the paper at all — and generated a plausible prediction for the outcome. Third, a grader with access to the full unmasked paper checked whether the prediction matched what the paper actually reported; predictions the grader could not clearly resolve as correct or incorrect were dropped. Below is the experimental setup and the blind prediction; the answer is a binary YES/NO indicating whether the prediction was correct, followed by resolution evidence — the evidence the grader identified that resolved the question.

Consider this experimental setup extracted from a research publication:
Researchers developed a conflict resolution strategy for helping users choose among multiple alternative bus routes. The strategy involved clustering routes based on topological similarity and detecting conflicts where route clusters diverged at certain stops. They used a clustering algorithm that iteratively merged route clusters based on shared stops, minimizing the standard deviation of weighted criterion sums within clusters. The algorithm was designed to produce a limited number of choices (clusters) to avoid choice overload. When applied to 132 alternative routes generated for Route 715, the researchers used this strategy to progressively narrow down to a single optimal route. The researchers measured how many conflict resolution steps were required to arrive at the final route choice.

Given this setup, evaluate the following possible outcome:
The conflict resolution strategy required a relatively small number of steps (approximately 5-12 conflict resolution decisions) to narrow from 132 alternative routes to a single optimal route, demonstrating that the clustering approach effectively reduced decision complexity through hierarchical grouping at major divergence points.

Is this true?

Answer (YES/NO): NO